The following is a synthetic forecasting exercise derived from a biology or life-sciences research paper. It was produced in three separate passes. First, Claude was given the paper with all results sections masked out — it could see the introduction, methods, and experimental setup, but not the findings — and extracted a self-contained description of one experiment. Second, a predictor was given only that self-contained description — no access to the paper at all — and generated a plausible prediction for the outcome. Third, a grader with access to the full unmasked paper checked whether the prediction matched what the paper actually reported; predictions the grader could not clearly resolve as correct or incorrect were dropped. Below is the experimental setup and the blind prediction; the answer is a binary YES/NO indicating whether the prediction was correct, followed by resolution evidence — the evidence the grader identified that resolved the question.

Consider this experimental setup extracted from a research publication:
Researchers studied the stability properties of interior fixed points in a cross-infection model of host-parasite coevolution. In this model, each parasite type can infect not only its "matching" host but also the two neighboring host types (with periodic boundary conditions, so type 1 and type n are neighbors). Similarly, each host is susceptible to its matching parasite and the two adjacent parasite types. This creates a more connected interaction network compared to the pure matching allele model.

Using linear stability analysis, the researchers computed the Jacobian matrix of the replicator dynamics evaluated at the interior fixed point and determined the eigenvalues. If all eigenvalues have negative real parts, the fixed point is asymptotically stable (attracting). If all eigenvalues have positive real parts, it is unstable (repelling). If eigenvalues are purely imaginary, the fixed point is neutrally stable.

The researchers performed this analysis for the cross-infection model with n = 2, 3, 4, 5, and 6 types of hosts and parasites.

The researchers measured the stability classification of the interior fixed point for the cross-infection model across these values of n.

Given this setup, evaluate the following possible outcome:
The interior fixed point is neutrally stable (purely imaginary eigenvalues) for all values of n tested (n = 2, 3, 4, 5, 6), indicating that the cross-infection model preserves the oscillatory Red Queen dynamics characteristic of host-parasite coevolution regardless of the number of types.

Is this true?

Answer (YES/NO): YES